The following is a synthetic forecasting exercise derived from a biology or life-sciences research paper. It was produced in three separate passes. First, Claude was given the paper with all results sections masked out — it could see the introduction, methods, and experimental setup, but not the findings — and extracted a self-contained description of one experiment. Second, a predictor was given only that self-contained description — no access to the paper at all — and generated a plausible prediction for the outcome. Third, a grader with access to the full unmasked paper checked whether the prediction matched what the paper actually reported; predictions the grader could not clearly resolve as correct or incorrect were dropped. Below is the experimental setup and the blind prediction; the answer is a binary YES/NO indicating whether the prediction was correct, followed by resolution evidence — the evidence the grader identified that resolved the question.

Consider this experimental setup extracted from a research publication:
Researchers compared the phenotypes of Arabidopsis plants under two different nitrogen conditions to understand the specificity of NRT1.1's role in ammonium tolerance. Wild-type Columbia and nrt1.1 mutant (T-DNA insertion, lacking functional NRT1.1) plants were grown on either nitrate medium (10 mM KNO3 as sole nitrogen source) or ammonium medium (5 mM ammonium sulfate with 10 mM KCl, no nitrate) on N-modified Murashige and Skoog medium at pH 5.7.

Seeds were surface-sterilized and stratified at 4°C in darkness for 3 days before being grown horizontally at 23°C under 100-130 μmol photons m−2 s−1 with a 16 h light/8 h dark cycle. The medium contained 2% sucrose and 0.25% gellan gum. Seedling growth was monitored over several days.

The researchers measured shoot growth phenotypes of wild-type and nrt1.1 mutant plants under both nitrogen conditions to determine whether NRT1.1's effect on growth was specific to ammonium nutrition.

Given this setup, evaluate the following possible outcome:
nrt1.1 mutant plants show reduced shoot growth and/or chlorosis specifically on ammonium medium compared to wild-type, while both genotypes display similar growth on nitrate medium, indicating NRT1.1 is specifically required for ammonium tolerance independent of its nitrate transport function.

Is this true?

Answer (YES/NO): NO